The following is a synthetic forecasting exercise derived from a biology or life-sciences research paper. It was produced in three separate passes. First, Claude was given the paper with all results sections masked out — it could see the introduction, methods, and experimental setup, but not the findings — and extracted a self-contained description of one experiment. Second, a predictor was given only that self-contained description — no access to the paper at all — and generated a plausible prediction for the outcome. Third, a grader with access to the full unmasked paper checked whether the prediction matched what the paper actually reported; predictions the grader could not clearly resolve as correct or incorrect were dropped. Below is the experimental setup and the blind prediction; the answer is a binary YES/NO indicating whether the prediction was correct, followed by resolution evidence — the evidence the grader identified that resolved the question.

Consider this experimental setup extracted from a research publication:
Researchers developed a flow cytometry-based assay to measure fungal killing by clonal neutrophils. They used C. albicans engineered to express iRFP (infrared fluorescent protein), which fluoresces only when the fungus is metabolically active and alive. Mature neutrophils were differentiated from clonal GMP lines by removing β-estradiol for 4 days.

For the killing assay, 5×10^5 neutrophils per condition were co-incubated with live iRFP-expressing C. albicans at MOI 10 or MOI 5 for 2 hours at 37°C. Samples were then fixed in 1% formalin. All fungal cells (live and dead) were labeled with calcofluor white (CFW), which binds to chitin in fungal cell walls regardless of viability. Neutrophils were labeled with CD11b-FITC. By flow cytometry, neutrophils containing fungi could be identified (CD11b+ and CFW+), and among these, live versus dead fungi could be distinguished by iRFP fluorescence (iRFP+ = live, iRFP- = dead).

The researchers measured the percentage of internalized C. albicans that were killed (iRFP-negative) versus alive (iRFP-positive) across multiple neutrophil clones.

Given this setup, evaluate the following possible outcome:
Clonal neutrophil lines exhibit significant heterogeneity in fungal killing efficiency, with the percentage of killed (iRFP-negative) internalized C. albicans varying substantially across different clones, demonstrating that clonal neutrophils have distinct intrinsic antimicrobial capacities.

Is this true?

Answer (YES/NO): YES